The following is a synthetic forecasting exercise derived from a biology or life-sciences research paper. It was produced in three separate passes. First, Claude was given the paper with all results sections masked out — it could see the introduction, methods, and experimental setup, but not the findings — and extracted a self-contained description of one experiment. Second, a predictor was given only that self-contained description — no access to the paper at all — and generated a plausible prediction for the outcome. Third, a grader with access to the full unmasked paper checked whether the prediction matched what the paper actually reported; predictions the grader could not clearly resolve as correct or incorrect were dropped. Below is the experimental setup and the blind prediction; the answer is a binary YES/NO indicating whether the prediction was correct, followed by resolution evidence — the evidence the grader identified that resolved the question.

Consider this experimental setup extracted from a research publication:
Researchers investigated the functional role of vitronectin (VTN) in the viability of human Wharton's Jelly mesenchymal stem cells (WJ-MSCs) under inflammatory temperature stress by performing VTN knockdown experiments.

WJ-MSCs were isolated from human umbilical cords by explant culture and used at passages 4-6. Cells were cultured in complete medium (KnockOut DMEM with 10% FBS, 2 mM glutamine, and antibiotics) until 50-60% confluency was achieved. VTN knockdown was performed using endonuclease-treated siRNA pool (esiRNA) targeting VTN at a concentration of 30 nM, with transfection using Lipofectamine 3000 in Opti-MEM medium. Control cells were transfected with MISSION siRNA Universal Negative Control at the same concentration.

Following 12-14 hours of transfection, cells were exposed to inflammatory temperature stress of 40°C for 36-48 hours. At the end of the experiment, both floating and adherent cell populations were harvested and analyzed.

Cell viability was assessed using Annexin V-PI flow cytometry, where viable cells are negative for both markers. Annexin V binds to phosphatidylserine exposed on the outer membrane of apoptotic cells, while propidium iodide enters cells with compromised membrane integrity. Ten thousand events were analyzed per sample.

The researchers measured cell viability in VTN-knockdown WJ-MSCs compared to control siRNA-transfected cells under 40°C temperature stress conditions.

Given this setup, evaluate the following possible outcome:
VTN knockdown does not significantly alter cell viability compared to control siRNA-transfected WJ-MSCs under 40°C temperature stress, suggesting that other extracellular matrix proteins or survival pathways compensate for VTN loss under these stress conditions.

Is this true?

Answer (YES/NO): YES